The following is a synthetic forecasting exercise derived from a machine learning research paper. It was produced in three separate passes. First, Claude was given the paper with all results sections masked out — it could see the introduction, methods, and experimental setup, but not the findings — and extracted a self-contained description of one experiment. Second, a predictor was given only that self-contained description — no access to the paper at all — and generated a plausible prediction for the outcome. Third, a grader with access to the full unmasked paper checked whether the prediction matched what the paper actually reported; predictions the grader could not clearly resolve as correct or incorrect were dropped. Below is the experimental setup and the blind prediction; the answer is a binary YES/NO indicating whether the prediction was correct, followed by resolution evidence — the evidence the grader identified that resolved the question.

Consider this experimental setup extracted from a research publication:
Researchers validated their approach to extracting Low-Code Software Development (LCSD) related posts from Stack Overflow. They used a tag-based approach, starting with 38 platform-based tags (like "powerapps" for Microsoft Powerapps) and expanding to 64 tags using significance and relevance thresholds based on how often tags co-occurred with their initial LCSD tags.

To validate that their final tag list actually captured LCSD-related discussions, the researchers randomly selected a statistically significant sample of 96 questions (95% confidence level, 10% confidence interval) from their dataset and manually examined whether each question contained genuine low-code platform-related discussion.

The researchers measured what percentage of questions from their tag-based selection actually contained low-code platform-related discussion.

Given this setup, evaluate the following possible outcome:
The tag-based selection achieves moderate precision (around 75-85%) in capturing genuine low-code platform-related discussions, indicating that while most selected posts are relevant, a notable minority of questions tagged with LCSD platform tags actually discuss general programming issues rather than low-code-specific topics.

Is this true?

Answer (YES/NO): NO